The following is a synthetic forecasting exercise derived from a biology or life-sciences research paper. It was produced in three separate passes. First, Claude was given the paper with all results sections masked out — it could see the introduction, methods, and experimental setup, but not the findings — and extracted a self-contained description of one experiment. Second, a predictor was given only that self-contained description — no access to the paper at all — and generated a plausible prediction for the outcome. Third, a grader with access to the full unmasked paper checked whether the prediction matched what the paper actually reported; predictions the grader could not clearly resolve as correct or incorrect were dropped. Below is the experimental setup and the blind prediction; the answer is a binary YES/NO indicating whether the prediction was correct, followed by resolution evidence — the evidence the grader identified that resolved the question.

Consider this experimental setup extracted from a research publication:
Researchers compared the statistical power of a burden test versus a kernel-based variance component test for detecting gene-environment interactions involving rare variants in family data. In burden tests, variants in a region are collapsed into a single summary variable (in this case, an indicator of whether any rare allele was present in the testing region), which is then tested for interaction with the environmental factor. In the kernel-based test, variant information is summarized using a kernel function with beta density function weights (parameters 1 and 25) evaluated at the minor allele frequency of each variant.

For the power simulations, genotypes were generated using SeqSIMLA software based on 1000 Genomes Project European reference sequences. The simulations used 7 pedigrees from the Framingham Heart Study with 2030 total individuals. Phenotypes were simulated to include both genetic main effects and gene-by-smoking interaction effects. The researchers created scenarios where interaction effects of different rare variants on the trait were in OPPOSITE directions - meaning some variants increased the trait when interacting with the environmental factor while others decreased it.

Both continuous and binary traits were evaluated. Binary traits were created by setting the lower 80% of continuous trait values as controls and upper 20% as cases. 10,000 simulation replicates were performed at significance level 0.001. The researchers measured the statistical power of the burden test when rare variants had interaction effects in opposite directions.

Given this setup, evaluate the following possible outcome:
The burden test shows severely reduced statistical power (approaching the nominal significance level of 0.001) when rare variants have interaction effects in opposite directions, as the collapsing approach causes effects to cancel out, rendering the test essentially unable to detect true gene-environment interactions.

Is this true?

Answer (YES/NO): YES